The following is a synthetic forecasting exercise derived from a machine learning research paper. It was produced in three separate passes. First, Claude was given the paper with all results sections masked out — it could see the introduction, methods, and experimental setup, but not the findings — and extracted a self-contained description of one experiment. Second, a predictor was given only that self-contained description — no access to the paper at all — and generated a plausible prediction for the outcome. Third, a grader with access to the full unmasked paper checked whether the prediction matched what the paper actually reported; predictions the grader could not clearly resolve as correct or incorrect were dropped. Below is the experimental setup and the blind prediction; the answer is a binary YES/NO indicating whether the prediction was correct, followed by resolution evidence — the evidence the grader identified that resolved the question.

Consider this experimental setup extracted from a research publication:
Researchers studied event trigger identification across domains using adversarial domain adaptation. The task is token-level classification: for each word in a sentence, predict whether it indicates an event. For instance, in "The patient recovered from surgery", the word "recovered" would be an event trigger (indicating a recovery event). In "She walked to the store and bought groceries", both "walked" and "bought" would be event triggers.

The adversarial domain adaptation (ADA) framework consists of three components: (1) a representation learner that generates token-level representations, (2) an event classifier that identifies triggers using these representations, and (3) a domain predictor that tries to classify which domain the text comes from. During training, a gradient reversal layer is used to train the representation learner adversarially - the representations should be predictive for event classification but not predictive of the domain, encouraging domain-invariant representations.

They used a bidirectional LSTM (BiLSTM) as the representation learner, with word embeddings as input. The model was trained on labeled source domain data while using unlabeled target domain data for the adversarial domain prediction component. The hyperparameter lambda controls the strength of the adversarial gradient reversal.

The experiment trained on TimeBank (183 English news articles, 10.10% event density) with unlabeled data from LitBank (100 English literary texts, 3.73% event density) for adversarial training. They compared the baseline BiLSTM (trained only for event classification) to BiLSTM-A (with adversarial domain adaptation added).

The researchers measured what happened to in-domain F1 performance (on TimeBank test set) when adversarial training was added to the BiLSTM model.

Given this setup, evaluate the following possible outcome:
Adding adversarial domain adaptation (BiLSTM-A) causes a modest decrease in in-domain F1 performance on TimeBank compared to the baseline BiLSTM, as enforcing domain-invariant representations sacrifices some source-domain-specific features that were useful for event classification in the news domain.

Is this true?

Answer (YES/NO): NO